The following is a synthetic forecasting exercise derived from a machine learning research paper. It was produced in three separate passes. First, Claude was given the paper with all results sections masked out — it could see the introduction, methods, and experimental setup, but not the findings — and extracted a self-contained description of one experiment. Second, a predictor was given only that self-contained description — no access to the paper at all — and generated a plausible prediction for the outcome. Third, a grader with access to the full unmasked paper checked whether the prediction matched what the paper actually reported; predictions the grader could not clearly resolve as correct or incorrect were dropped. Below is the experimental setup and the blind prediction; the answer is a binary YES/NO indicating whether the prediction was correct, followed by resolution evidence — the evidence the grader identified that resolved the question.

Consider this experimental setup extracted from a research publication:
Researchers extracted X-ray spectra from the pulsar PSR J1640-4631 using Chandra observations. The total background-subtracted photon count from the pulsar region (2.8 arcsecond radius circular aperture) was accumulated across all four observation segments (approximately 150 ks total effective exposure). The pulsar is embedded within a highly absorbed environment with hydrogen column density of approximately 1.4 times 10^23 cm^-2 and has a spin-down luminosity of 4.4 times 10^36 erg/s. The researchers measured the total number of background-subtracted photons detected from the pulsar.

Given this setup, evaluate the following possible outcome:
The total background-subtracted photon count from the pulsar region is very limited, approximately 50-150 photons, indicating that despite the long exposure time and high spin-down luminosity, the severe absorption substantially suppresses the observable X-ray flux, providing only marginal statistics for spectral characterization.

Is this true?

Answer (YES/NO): NO